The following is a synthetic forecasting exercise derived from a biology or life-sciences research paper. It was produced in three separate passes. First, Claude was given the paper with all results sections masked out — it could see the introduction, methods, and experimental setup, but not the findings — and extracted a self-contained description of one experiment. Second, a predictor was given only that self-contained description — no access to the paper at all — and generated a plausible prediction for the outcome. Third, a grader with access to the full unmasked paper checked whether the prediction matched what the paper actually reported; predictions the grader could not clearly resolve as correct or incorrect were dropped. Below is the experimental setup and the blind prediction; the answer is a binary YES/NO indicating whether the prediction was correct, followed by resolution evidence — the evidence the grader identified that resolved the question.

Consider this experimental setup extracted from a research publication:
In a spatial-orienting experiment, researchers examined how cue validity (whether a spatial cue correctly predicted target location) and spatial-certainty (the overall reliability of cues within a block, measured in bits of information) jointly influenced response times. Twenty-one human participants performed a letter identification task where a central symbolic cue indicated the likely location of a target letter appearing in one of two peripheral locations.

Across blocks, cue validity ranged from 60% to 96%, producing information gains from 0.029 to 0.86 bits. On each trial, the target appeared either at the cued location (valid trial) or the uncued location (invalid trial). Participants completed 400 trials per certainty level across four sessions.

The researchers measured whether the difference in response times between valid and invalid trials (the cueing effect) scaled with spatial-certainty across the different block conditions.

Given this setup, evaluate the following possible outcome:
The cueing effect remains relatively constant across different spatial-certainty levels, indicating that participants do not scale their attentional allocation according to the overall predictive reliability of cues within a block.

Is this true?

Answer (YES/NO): NO